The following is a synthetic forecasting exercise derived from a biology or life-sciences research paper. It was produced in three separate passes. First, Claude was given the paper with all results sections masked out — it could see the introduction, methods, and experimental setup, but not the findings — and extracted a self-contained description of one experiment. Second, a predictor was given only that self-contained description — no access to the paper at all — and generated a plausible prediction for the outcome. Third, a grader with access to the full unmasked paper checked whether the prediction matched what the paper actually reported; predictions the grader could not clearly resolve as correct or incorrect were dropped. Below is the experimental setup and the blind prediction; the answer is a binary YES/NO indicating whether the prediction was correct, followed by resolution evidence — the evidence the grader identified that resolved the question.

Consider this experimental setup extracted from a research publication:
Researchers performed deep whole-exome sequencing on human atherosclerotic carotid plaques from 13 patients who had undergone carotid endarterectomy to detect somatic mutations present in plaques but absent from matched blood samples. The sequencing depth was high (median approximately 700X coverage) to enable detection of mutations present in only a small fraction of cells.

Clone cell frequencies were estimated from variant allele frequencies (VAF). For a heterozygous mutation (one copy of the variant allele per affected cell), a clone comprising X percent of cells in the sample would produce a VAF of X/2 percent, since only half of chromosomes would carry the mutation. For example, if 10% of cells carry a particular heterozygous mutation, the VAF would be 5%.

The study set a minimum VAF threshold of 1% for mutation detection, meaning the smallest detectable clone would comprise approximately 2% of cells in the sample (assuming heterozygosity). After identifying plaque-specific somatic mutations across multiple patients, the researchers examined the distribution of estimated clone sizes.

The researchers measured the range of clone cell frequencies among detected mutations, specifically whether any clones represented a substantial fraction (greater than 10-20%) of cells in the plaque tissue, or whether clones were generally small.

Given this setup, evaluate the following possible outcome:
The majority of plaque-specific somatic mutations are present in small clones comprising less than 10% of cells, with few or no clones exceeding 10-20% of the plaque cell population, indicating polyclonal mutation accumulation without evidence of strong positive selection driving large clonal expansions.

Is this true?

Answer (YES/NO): NO